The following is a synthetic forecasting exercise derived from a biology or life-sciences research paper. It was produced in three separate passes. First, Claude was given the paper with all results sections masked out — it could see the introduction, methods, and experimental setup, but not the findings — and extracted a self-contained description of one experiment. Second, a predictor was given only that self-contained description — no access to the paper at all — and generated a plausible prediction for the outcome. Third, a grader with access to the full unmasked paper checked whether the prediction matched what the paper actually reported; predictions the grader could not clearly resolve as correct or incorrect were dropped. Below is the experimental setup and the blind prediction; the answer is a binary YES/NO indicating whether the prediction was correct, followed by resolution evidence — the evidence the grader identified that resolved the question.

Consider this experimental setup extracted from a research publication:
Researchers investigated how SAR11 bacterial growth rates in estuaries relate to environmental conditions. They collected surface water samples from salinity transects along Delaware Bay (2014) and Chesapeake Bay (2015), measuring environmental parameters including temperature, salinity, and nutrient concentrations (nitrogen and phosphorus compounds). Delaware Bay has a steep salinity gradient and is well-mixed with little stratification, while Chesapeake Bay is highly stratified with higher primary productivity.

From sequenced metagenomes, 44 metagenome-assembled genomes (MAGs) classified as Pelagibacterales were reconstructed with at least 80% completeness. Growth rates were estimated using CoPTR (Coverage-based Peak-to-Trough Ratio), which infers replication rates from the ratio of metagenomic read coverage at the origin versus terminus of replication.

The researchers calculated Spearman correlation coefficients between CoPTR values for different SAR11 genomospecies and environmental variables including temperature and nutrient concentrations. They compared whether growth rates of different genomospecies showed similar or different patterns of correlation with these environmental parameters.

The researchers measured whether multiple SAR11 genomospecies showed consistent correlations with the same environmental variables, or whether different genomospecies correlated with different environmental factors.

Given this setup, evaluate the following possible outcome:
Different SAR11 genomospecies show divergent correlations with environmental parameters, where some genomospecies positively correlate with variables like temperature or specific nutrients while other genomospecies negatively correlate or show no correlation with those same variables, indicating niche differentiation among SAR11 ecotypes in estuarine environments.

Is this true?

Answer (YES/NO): YES